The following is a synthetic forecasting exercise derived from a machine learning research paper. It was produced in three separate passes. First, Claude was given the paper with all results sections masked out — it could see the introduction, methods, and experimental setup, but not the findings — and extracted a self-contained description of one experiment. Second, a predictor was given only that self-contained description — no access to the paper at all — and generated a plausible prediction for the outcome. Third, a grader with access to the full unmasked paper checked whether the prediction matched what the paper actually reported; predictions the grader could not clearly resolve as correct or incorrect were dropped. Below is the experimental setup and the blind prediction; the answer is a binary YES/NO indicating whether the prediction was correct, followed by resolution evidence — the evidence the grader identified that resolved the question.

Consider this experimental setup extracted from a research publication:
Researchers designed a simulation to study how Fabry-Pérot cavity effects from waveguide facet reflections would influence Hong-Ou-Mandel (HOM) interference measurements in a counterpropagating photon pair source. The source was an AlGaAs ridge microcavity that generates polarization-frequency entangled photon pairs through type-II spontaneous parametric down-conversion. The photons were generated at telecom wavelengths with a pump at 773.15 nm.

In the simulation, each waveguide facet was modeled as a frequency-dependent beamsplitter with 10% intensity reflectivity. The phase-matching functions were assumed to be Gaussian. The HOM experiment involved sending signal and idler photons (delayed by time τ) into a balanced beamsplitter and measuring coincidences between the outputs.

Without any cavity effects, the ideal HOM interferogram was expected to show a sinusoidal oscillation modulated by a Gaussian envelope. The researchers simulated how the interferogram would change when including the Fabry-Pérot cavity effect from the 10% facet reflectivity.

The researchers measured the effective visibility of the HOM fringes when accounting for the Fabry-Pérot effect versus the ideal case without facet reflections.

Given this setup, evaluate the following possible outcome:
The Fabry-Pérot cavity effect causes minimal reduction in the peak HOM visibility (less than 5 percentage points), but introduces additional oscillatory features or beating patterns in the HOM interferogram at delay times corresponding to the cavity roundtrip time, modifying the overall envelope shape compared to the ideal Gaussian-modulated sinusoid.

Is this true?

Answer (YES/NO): NO